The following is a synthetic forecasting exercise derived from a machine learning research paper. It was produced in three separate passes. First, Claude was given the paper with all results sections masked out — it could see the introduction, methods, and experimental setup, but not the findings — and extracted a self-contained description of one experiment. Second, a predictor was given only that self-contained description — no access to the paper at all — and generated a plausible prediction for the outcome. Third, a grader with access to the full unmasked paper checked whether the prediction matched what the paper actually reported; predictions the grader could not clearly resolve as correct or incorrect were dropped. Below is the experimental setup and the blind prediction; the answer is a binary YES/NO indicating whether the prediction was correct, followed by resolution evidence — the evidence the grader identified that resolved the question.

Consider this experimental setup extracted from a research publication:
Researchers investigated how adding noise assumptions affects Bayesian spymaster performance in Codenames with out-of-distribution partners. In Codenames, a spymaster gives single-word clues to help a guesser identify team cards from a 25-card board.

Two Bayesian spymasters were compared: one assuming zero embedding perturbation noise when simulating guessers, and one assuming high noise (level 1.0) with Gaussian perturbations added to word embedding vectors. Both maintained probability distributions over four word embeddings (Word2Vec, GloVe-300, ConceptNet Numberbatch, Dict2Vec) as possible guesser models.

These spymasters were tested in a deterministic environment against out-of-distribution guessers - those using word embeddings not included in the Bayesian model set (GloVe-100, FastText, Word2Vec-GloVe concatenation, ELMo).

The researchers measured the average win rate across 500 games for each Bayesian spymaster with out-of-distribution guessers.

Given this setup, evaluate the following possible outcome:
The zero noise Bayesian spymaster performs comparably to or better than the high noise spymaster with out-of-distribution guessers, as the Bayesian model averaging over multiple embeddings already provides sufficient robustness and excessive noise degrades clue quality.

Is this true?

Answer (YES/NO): NO